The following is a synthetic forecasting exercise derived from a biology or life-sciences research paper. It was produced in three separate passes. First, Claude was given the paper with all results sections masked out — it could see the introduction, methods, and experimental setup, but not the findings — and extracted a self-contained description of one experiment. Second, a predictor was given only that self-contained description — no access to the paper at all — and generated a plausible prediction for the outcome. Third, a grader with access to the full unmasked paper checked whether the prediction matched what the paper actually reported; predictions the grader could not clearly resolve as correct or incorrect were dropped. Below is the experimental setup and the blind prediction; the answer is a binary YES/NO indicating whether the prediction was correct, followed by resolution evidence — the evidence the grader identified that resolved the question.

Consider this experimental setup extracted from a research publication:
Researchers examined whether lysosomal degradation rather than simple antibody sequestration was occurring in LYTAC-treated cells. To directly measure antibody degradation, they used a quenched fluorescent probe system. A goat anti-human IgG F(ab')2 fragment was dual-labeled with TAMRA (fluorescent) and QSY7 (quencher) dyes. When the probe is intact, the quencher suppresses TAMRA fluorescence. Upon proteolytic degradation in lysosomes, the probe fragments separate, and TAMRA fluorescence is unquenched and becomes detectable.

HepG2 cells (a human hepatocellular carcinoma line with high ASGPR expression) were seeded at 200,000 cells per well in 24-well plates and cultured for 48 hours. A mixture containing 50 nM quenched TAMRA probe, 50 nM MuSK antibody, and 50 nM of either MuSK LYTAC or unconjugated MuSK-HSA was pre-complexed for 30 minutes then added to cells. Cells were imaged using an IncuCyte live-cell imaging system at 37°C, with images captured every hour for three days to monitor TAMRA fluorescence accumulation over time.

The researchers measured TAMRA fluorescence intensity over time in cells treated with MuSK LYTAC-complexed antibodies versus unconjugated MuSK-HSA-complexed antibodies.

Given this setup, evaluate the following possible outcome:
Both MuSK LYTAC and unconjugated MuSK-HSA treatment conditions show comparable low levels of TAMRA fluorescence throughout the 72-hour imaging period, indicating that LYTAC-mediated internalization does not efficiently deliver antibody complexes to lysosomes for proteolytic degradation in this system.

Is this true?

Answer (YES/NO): NO